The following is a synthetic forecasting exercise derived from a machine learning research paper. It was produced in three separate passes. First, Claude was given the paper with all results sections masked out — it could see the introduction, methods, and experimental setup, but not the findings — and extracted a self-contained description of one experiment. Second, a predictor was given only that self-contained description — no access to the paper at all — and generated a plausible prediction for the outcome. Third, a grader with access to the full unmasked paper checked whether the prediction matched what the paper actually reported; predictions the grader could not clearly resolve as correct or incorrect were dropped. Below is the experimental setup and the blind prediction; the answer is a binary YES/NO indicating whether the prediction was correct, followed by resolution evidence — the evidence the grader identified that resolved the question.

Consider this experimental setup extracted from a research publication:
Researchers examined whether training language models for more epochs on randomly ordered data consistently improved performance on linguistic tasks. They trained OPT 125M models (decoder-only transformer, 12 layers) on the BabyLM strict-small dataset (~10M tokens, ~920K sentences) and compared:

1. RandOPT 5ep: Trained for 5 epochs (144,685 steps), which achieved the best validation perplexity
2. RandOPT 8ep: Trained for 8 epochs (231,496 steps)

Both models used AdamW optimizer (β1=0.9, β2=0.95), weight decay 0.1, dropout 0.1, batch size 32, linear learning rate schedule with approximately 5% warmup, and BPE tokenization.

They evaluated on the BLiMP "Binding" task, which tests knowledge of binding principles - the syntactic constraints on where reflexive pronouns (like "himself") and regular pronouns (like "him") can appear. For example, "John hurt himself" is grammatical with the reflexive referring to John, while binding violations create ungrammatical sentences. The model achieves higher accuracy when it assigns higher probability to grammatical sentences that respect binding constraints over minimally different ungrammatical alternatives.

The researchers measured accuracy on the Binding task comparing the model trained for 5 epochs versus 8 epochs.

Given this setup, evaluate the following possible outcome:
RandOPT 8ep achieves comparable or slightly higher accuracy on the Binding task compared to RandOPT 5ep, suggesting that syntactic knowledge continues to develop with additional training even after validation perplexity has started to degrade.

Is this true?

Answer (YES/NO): NO